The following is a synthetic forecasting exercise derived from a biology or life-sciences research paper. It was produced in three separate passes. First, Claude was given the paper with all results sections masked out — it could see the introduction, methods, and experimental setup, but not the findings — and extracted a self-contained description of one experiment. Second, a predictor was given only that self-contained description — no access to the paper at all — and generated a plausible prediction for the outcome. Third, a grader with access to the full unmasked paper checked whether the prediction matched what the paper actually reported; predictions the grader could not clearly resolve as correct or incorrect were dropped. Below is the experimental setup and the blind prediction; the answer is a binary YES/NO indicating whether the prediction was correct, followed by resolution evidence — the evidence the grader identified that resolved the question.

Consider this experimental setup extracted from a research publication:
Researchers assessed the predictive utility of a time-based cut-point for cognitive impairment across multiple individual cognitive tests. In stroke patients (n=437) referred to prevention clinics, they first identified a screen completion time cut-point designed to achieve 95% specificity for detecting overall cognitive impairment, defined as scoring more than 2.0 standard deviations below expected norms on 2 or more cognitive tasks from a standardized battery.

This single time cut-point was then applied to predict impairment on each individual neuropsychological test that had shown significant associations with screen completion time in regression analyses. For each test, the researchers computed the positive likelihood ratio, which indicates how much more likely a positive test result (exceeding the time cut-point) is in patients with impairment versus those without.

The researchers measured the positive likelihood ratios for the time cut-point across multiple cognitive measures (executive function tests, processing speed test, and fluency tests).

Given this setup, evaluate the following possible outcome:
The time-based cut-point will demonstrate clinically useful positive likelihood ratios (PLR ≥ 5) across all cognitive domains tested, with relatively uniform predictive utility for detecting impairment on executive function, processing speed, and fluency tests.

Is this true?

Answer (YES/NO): NO